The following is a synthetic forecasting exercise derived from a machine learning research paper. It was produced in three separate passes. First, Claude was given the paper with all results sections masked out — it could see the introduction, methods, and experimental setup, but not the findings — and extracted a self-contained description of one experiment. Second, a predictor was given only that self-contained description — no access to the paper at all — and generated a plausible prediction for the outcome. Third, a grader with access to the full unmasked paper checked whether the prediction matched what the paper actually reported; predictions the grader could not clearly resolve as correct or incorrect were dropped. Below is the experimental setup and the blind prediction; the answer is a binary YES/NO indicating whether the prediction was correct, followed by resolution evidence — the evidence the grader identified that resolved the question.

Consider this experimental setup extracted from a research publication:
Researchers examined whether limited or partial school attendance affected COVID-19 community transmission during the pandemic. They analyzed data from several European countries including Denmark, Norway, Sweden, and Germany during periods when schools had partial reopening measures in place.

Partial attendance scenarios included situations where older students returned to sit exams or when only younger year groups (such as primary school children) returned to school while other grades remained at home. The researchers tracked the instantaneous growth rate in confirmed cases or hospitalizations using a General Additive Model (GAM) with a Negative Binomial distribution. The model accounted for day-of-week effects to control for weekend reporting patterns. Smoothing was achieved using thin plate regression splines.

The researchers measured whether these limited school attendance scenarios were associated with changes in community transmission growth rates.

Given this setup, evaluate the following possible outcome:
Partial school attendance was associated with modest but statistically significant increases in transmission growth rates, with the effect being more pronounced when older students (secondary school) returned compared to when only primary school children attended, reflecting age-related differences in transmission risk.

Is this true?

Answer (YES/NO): NO